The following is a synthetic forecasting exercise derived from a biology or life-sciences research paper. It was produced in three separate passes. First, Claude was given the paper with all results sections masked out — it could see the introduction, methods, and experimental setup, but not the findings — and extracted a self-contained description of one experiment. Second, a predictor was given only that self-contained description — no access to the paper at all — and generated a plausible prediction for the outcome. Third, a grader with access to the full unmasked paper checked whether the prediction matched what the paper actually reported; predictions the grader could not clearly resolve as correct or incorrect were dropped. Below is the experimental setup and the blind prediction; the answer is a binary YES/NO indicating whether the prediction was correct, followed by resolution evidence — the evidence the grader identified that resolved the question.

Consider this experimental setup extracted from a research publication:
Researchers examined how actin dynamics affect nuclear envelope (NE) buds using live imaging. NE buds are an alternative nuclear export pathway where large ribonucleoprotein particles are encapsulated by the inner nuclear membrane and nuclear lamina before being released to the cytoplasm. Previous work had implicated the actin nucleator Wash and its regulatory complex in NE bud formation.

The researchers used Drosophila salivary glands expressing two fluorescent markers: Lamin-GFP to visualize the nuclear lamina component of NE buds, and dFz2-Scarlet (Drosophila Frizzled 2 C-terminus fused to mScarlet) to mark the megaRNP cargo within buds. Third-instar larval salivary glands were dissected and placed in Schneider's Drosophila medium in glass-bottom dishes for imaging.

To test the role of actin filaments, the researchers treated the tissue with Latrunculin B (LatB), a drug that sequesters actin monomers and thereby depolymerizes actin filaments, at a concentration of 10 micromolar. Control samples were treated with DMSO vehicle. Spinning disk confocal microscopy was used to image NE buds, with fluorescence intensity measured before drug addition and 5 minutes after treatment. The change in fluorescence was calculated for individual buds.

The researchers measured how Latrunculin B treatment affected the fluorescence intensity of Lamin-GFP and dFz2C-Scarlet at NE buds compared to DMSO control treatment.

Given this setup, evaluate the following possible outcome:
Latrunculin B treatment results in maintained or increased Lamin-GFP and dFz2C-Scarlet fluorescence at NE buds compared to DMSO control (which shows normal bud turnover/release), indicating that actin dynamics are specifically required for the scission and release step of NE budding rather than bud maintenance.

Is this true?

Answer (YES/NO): NO